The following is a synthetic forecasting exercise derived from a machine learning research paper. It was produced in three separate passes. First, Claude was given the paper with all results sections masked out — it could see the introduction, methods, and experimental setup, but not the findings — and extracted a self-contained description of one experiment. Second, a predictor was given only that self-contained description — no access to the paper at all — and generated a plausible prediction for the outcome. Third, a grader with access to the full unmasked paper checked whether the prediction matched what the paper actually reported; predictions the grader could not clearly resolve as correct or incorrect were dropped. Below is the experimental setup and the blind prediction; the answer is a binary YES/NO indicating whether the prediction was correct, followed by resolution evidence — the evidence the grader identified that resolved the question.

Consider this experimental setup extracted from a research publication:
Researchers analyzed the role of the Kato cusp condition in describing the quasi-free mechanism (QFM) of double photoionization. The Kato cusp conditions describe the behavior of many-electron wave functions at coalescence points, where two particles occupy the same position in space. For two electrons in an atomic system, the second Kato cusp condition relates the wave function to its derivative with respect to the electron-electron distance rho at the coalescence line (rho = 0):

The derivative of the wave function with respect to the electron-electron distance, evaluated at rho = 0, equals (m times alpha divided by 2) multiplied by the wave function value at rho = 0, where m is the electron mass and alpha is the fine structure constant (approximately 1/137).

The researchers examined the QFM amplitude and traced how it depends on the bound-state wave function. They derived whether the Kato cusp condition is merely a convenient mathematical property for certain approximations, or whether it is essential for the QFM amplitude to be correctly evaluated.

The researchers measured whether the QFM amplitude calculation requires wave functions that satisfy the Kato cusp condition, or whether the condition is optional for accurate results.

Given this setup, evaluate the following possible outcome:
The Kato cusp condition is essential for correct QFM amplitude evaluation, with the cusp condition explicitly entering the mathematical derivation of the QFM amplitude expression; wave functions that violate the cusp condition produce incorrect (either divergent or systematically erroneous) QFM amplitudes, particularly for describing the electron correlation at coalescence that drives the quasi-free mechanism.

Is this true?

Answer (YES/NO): YES